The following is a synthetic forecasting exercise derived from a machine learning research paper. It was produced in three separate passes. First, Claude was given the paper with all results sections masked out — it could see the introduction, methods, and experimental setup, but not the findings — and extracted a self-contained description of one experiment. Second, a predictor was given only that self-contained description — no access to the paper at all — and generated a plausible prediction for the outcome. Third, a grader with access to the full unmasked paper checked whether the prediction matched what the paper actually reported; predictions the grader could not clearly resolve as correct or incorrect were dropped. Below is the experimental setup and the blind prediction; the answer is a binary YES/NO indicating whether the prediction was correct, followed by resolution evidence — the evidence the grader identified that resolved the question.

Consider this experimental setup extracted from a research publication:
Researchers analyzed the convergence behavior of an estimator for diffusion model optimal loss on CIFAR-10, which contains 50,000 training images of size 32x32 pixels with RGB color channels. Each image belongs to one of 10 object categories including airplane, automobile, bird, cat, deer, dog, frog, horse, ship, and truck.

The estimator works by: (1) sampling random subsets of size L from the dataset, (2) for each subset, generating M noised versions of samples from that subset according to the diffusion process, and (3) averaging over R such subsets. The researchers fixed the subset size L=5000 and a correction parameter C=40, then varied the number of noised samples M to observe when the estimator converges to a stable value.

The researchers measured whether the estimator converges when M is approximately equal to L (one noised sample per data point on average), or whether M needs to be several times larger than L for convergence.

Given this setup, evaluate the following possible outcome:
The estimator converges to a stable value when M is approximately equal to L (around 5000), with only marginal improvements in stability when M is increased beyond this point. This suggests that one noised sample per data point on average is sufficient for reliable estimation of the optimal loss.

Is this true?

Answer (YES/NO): NO